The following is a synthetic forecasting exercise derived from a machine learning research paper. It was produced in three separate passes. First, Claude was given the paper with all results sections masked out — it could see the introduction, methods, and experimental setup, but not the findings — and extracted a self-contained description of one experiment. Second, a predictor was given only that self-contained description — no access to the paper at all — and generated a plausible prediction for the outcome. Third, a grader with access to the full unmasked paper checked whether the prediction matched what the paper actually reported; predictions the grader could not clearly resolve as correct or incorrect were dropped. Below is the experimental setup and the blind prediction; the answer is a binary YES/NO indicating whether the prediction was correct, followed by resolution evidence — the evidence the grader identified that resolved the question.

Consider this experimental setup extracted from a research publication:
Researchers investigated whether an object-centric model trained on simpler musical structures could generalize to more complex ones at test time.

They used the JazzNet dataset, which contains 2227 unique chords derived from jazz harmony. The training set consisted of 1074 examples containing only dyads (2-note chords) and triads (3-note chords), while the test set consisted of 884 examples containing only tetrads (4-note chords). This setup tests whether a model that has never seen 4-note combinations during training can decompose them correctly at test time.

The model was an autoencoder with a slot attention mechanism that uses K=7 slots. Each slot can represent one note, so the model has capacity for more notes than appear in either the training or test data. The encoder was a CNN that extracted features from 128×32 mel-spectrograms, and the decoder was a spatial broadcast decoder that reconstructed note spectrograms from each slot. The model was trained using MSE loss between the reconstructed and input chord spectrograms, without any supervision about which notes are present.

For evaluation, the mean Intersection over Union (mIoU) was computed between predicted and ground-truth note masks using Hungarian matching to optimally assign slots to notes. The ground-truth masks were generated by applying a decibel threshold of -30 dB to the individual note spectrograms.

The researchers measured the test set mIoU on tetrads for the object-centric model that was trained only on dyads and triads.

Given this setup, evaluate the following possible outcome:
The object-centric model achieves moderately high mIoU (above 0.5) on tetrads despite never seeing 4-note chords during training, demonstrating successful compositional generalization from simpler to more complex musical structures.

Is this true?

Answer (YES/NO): YES